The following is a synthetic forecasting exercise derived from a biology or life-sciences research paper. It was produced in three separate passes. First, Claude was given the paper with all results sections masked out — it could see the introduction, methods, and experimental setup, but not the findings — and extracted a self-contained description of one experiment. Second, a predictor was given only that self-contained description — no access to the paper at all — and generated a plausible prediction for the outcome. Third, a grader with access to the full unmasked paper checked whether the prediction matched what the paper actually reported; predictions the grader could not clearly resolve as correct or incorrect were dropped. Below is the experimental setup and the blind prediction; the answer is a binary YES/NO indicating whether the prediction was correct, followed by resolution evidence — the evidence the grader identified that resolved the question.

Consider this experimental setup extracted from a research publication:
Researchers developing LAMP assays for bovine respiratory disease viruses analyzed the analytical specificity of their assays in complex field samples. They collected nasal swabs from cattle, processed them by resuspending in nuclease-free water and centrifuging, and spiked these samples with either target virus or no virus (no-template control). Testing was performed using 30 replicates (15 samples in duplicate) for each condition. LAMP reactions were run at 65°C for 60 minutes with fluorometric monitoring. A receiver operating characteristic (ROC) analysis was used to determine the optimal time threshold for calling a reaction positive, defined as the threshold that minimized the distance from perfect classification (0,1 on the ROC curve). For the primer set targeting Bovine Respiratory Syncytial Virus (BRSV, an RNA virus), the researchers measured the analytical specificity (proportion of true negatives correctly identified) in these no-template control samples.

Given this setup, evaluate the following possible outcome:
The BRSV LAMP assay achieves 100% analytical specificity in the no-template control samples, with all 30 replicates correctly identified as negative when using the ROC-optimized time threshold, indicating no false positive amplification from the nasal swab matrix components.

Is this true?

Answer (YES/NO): NO